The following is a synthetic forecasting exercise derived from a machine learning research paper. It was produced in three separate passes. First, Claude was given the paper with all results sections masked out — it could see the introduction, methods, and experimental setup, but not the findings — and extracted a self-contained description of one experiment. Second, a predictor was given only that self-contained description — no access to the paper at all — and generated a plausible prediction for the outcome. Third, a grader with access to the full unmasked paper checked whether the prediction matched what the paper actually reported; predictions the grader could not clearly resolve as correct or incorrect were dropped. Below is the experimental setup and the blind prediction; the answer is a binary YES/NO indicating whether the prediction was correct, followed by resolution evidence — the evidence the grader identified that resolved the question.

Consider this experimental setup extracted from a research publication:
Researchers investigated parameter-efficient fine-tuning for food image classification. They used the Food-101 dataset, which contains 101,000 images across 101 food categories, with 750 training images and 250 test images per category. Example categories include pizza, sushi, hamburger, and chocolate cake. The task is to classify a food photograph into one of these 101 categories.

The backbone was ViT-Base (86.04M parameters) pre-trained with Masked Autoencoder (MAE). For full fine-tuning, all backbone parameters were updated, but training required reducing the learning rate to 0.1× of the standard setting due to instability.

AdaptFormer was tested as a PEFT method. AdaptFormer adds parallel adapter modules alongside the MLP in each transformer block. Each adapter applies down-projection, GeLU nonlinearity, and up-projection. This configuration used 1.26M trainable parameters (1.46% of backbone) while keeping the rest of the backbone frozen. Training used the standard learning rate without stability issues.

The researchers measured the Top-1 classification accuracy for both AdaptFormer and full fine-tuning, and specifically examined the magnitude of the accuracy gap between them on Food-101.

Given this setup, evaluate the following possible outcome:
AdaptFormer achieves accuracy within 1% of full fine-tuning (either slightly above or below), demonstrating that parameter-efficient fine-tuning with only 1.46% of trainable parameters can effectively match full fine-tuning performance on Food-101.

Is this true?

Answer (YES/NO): NO